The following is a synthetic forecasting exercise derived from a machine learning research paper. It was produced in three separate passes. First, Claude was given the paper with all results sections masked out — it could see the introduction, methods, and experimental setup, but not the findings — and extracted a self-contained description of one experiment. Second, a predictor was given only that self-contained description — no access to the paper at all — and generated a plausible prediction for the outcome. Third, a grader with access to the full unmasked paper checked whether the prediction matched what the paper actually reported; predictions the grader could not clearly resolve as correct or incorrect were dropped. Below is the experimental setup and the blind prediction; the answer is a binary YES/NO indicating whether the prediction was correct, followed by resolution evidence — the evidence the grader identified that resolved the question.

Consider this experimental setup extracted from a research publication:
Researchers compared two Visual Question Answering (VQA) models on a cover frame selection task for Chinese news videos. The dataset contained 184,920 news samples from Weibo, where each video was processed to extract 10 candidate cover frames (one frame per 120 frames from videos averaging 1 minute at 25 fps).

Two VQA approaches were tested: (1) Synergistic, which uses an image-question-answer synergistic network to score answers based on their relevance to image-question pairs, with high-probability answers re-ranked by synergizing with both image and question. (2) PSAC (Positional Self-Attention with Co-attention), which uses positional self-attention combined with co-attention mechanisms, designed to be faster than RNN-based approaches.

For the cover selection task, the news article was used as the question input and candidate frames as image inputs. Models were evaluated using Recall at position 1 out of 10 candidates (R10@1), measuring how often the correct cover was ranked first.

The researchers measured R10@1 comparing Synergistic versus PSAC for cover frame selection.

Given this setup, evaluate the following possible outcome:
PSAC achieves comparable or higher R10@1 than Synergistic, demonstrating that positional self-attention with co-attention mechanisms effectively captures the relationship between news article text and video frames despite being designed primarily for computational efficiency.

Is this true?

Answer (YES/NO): NO